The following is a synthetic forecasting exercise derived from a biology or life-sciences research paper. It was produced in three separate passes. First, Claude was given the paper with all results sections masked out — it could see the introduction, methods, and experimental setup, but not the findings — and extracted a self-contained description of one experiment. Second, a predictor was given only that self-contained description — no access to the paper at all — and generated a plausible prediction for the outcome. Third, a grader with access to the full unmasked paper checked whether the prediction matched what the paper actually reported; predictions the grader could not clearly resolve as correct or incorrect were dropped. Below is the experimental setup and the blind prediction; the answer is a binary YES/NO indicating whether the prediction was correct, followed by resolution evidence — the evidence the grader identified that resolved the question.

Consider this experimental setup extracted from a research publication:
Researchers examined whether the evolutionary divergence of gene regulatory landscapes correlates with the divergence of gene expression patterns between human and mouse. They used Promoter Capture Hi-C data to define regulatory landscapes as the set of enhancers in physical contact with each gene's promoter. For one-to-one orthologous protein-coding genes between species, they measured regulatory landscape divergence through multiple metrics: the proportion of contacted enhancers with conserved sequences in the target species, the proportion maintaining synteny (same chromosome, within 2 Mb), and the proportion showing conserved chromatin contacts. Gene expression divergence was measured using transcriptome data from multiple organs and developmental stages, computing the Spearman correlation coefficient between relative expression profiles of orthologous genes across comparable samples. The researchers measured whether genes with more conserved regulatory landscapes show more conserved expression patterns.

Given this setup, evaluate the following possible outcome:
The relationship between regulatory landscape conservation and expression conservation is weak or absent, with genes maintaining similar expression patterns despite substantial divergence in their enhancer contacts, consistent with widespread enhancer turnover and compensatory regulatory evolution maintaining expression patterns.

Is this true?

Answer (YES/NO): NO